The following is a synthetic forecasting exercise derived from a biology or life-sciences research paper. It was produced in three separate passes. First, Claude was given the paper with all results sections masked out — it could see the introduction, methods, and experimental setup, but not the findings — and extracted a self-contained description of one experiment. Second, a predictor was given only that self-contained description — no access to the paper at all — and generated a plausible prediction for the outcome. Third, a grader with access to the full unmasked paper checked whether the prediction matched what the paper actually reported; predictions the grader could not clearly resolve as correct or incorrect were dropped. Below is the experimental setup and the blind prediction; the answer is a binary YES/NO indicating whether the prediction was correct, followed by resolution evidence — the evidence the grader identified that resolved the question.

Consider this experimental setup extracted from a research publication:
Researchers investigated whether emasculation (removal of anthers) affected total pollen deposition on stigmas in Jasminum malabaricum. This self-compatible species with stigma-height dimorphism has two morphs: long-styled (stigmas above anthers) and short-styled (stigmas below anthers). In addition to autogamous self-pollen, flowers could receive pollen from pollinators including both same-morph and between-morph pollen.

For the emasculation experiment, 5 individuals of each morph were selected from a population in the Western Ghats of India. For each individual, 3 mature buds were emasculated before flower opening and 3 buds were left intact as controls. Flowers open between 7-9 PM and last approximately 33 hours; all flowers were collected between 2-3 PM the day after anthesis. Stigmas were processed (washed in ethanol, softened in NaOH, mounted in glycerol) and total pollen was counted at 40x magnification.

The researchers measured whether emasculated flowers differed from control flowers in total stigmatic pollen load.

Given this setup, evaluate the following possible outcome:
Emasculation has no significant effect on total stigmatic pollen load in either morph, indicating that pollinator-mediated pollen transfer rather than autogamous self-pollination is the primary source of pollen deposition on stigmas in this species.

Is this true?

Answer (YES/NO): NO